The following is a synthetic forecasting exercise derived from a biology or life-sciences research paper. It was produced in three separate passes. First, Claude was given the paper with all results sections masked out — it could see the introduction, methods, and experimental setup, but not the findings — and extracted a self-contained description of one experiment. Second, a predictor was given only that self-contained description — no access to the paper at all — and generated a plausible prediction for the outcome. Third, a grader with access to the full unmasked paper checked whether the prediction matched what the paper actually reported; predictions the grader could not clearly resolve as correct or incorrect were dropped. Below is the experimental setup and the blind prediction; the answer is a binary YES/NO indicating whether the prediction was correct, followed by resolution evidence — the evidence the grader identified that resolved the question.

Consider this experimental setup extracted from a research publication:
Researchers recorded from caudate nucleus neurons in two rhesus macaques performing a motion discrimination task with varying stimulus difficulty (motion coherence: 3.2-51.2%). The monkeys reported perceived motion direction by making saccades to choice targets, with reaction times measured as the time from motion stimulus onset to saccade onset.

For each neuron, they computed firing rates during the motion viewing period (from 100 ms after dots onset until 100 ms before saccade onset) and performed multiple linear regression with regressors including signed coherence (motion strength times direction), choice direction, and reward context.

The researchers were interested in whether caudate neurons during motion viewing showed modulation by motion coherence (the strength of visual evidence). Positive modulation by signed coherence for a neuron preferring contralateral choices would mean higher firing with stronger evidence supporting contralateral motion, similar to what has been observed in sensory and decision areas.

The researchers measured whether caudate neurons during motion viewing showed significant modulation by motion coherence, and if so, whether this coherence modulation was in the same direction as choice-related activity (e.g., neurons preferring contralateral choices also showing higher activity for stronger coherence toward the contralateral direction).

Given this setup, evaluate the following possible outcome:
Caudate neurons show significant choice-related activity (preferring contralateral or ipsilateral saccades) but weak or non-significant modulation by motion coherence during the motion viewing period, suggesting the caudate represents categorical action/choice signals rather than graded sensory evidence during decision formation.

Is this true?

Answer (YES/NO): NO